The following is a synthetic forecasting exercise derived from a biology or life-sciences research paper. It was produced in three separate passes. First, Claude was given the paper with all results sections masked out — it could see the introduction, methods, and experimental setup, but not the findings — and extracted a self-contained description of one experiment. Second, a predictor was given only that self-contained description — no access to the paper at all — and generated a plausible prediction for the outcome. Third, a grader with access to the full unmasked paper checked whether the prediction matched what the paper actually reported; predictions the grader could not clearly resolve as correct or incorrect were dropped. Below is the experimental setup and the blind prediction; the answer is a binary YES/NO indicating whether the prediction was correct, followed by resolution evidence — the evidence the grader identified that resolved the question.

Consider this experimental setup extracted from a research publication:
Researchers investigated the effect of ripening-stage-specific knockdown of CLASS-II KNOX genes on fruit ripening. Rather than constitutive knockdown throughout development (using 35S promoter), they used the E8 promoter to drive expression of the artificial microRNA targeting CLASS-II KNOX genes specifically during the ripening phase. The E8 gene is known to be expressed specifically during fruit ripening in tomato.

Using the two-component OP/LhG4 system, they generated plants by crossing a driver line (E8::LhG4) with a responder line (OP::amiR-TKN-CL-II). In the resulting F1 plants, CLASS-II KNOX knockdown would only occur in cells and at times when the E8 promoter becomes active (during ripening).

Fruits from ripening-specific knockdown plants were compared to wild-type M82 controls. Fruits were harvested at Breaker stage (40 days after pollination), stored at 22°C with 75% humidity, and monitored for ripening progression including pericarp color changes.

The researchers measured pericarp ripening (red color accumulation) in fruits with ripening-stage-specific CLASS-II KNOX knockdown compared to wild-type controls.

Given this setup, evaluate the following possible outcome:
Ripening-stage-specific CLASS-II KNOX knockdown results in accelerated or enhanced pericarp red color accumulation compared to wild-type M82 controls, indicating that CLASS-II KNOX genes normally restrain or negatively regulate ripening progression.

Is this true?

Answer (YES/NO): NO